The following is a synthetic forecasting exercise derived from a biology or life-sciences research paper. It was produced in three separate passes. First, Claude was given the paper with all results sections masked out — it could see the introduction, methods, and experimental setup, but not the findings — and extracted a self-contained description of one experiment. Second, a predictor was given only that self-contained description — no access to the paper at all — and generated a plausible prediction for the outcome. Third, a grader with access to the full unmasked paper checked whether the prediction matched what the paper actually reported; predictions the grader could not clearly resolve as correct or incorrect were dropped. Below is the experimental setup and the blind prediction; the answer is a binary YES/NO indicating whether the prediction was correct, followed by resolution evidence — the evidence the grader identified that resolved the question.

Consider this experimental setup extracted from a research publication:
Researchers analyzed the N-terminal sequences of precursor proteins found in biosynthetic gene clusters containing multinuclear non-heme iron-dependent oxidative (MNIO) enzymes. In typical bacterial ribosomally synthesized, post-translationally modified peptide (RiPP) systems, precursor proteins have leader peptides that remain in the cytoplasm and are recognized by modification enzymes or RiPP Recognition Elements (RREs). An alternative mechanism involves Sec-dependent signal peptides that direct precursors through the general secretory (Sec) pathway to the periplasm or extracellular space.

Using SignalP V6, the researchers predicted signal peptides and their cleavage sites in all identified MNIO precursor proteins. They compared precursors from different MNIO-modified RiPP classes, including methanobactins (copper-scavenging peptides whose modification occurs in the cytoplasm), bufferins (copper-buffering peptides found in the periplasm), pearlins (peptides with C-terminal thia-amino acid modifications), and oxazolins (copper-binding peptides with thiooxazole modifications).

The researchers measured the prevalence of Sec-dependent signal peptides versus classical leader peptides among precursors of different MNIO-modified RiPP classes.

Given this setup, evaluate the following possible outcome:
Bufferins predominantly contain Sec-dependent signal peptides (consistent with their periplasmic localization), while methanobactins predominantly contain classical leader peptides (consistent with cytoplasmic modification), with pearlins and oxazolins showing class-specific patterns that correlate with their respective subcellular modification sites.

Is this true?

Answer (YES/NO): YES